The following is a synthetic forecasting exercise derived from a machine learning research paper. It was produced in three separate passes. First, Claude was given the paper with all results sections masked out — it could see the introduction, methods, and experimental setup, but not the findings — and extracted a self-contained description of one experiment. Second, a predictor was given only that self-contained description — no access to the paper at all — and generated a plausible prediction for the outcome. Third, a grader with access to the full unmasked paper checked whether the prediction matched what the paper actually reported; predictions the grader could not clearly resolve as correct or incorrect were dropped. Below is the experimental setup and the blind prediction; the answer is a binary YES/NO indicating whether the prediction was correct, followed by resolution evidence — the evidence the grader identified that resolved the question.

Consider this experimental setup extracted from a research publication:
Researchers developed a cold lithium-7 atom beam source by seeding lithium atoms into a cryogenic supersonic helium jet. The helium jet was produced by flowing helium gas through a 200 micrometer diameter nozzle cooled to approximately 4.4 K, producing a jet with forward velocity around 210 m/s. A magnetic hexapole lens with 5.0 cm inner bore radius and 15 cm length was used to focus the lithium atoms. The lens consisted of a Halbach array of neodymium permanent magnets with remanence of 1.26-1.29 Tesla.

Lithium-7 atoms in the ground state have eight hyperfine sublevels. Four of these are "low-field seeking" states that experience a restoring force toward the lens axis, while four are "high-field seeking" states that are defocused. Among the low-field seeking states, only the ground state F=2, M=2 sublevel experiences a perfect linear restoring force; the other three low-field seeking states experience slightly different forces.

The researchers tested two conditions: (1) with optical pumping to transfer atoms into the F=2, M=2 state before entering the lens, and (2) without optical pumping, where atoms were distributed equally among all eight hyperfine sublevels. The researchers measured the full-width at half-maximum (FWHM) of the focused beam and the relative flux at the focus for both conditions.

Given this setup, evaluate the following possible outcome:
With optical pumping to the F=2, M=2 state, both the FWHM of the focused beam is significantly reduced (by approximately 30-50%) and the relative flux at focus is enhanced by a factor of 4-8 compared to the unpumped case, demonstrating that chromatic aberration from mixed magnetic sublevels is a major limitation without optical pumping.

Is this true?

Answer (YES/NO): NO